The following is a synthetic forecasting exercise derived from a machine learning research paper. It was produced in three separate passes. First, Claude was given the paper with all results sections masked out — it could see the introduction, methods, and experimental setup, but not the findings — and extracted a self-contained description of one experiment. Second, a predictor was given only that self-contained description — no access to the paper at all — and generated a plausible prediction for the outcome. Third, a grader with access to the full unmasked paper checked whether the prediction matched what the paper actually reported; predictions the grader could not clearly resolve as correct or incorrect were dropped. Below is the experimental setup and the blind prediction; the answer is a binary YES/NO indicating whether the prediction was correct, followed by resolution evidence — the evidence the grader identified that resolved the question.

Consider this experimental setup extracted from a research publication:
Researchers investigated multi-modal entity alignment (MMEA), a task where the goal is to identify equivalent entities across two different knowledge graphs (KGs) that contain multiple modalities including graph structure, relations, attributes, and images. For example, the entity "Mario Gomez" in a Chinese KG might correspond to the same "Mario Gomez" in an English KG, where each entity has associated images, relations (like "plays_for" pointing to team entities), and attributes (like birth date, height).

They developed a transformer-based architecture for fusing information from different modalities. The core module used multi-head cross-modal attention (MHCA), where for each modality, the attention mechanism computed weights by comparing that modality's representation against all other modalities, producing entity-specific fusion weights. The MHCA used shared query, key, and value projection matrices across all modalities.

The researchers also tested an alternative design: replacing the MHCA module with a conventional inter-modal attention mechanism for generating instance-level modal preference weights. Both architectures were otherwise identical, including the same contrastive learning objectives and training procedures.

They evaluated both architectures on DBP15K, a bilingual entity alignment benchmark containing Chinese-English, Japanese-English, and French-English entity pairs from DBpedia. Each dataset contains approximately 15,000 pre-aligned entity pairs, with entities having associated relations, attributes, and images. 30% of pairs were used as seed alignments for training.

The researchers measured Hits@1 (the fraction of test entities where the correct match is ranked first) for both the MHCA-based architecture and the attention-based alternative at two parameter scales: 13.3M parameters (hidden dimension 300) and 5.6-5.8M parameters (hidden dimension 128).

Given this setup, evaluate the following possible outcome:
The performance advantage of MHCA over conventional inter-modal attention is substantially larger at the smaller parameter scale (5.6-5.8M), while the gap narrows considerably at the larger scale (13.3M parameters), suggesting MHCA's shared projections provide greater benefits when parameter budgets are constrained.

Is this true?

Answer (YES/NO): YES